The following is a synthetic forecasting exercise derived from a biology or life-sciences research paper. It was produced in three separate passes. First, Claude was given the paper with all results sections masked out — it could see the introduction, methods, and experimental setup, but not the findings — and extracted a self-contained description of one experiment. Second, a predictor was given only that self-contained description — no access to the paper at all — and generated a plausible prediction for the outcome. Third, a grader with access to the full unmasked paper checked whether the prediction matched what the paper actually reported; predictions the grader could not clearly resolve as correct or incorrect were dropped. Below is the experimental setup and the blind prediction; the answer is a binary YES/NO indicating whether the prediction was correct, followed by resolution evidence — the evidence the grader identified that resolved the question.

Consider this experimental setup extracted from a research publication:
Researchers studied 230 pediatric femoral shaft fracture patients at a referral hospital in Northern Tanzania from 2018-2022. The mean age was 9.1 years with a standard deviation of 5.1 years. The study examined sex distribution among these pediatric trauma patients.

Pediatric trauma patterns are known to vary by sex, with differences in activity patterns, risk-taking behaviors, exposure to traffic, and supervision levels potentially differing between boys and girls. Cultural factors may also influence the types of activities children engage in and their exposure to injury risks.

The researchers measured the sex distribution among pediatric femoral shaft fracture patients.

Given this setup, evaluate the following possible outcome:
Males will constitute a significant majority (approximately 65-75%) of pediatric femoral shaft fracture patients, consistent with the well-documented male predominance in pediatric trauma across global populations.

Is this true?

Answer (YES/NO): NO